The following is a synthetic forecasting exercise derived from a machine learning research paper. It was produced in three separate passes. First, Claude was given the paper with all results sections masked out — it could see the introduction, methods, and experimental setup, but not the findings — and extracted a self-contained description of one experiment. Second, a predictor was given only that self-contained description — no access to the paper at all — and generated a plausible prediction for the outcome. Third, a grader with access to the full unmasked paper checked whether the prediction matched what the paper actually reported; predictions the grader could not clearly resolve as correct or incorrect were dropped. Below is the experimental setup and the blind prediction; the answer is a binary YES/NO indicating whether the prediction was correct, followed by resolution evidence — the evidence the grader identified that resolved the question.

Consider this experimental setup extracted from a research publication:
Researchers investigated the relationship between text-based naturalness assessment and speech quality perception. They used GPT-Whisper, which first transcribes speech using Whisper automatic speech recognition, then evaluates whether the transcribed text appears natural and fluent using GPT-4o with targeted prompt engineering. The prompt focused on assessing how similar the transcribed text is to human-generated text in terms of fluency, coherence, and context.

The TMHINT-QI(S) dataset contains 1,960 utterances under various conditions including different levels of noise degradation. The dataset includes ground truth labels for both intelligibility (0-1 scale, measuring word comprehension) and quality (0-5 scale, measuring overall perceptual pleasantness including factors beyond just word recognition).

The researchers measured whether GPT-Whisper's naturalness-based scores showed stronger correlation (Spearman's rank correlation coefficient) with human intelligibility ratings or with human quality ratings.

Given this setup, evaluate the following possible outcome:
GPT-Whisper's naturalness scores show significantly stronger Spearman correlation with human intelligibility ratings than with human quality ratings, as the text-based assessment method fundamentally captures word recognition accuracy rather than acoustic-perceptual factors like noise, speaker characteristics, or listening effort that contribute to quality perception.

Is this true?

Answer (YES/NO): YES